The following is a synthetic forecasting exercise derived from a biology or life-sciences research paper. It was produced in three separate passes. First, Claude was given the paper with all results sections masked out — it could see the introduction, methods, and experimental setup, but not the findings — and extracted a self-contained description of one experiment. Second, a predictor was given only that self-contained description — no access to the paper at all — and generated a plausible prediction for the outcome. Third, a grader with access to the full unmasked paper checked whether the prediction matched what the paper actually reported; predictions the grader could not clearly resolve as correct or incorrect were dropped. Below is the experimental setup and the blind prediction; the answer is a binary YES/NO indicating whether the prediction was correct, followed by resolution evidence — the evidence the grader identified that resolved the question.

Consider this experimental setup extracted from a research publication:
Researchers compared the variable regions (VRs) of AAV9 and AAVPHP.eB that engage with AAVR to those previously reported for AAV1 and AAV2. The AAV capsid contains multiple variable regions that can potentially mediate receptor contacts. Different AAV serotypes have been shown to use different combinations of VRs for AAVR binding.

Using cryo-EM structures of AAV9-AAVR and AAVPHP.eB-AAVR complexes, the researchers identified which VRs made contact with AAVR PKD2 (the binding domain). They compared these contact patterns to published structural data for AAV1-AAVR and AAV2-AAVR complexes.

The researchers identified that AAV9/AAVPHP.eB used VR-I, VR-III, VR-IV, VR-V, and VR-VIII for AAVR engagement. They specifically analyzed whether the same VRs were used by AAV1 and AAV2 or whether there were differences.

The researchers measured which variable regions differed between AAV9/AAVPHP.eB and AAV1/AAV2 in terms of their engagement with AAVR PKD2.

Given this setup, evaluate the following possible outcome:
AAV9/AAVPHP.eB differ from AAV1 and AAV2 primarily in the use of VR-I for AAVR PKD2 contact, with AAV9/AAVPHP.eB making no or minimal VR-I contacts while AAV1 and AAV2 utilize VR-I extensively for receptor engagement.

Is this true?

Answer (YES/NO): NO